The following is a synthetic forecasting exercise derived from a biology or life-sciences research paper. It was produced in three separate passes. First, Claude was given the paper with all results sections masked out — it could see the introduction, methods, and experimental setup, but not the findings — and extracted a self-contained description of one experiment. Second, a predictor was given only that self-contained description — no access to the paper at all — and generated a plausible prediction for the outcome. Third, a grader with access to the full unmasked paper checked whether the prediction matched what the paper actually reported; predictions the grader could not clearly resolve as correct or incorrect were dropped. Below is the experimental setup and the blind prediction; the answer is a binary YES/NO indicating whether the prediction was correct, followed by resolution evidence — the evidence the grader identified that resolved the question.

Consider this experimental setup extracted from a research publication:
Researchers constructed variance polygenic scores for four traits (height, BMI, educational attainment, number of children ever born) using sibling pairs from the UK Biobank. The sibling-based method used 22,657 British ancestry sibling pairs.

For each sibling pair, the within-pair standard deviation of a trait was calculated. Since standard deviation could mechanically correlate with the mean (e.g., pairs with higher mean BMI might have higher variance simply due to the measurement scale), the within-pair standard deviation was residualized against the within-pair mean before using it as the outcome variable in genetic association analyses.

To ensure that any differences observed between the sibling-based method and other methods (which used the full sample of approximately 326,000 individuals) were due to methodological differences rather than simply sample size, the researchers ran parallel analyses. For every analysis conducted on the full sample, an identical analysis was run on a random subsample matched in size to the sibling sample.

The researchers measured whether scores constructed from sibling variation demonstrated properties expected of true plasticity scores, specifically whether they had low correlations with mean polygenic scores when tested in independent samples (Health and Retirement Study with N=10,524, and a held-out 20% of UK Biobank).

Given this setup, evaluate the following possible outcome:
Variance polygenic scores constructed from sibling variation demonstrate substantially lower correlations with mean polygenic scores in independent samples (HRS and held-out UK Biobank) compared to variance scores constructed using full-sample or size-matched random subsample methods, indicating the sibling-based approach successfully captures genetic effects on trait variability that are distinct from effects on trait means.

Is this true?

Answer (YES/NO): YES